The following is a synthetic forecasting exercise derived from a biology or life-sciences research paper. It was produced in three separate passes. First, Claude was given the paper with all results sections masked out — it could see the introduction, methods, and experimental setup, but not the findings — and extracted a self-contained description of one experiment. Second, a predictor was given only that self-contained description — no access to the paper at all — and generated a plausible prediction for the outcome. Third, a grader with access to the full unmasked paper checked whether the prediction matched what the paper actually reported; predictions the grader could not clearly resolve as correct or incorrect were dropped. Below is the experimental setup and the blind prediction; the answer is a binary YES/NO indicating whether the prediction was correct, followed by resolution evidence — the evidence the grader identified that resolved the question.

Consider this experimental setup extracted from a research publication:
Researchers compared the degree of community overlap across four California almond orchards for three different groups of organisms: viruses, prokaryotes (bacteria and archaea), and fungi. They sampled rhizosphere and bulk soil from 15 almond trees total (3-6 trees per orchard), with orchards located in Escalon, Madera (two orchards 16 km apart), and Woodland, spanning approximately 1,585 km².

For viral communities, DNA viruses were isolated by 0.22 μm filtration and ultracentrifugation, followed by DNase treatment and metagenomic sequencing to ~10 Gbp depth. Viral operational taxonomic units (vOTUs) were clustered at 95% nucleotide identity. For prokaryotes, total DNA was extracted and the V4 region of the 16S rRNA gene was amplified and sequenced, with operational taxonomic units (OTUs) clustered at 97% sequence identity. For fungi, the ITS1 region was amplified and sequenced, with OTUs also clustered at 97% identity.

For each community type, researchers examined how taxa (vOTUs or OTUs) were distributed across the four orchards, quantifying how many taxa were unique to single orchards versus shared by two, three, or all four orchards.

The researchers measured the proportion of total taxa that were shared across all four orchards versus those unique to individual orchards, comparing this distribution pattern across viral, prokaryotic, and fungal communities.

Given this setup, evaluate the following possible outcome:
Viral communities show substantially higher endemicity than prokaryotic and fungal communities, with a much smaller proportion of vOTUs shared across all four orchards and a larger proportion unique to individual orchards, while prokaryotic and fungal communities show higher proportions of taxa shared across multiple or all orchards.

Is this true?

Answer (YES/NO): NO